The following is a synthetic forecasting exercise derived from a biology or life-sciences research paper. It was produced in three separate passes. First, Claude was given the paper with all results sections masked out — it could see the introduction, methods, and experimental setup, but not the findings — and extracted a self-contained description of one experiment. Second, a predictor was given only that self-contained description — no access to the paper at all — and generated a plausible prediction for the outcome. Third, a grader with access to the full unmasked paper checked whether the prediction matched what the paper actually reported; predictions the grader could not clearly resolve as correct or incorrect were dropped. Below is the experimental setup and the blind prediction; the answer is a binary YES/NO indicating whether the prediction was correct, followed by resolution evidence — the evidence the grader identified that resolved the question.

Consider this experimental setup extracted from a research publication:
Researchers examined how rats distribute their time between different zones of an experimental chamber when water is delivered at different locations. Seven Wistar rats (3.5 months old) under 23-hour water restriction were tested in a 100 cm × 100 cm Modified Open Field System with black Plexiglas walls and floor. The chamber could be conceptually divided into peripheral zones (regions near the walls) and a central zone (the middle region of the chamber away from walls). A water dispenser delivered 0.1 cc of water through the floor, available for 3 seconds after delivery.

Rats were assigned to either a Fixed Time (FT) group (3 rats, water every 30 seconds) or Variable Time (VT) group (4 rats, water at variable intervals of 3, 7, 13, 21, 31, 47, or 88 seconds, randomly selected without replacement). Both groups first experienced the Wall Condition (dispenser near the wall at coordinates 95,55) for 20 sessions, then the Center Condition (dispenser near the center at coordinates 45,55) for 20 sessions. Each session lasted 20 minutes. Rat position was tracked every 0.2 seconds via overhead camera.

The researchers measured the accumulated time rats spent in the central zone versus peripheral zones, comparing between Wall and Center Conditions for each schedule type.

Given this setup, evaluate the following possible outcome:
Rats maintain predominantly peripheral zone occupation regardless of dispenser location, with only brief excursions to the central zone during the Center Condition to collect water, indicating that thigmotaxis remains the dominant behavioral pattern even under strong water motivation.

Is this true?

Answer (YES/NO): NO